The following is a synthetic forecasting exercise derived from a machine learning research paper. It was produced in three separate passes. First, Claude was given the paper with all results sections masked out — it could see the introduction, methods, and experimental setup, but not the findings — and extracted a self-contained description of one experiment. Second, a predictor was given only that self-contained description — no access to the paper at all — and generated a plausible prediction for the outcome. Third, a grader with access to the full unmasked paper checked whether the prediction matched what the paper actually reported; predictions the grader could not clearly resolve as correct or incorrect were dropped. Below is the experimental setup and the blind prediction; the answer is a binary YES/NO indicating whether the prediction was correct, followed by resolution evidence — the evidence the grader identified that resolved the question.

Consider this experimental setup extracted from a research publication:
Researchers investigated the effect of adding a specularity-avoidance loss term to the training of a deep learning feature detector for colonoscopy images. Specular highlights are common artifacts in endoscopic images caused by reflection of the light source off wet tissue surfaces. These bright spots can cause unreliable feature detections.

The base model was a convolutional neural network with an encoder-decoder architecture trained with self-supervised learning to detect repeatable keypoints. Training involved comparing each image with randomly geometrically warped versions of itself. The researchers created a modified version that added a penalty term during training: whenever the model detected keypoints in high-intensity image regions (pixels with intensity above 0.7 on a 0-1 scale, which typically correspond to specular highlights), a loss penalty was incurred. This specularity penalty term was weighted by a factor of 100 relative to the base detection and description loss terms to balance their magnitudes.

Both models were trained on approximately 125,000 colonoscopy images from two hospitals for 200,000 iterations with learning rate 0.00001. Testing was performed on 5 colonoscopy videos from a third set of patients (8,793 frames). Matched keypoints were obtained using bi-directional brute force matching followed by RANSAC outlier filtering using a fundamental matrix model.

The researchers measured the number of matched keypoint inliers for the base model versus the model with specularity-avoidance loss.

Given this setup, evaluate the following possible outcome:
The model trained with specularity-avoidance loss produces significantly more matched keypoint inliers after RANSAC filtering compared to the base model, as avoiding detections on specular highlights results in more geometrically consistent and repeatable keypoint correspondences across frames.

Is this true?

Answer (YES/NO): NO